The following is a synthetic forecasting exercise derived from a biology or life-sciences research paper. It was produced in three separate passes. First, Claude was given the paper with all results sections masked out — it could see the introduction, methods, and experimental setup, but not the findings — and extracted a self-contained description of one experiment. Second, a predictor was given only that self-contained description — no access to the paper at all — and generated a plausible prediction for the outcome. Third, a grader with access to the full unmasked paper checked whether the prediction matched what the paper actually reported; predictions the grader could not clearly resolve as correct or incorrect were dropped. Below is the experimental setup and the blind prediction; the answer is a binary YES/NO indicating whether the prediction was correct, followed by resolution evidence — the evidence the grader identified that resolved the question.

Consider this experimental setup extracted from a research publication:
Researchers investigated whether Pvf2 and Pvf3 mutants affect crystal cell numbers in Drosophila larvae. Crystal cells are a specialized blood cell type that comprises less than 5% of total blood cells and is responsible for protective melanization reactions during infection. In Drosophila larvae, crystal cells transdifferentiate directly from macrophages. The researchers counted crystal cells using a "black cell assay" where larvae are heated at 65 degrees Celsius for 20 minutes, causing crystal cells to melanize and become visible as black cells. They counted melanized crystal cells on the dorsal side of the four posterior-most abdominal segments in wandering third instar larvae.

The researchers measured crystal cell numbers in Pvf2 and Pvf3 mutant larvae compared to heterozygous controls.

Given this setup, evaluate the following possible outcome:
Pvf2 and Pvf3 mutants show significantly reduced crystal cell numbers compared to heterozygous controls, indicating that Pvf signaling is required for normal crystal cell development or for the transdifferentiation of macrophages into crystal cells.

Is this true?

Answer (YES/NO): NO